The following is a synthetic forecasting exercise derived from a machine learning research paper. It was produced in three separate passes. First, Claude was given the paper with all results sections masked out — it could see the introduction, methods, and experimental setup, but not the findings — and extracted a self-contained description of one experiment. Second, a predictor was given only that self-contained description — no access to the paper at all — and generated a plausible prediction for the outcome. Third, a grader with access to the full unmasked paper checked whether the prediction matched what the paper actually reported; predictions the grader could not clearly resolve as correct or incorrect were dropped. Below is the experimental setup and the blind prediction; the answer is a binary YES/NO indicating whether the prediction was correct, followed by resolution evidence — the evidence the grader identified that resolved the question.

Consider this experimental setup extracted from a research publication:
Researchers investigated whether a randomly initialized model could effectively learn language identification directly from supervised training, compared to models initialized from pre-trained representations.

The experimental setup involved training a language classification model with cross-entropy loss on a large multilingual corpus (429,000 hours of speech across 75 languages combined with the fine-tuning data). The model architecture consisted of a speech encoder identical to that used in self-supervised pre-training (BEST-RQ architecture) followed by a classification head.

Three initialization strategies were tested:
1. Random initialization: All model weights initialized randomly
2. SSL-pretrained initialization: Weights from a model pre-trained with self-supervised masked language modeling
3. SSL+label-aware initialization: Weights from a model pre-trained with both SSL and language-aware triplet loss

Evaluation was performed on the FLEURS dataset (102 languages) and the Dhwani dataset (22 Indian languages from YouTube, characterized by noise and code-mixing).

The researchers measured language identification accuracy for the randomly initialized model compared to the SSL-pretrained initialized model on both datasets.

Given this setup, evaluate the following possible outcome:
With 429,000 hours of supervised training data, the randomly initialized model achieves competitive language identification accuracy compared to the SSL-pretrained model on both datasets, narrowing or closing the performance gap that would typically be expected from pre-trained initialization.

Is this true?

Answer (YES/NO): NO